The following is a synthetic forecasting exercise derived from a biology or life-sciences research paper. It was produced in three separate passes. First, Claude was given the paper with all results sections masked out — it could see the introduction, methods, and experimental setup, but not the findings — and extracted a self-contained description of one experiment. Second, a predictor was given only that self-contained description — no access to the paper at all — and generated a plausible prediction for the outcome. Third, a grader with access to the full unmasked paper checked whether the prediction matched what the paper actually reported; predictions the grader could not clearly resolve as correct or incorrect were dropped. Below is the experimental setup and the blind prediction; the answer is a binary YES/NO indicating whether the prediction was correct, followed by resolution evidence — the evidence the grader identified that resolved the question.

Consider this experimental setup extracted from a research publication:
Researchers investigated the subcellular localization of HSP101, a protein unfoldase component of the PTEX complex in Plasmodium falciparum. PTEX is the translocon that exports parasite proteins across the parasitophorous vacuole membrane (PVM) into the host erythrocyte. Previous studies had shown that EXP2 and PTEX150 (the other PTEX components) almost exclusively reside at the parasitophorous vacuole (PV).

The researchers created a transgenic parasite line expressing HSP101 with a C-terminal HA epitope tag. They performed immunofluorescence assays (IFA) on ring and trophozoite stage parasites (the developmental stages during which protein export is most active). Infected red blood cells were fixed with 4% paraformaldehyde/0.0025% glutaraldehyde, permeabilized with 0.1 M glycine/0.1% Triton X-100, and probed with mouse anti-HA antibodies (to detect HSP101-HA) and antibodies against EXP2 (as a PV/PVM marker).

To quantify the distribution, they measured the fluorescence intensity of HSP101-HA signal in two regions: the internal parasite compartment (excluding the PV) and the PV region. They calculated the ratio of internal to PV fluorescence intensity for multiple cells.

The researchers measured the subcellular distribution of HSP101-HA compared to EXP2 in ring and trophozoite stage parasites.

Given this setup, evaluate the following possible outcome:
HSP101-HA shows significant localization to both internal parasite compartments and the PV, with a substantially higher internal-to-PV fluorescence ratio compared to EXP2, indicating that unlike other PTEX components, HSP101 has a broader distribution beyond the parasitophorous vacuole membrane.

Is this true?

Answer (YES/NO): YES